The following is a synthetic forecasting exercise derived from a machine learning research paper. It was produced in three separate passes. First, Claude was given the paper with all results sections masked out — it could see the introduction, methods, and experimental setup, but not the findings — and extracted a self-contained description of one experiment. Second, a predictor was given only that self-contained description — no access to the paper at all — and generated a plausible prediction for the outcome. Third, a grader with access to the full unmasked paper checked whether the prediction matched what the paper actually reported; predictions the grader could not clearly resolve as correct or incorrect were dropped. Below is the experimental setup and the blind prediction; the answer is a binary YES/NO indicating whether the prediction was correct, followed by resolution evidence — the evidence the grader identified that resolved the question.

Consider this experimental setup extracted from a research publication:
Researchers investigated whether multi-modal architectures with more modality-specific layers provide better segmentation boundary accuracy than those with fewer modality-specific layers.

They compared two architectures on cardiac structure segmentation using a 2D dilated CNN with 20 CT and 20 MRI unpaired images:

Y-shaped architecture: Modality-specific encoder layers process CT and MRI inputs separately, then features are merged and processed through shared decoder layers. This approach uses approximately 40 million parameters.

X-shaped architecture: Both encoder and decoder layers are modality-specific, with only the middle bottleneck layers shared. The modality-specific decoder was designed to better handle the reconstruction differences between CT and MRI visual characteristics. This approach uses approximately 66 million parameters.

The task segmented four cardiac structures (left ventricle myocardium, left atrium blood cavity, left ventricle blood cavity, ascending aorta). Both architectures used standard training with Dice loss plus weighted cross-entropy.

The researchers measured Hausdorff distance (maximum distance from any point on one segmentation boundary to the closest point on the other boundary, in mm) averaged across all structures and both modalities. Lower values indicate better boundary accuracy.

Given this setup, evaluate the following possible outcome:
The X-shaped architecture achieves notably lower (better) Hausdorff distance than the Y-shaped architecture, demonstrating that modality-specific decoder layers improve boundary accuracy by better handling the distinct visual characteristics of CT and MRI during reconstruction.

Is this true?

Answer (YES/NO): NO